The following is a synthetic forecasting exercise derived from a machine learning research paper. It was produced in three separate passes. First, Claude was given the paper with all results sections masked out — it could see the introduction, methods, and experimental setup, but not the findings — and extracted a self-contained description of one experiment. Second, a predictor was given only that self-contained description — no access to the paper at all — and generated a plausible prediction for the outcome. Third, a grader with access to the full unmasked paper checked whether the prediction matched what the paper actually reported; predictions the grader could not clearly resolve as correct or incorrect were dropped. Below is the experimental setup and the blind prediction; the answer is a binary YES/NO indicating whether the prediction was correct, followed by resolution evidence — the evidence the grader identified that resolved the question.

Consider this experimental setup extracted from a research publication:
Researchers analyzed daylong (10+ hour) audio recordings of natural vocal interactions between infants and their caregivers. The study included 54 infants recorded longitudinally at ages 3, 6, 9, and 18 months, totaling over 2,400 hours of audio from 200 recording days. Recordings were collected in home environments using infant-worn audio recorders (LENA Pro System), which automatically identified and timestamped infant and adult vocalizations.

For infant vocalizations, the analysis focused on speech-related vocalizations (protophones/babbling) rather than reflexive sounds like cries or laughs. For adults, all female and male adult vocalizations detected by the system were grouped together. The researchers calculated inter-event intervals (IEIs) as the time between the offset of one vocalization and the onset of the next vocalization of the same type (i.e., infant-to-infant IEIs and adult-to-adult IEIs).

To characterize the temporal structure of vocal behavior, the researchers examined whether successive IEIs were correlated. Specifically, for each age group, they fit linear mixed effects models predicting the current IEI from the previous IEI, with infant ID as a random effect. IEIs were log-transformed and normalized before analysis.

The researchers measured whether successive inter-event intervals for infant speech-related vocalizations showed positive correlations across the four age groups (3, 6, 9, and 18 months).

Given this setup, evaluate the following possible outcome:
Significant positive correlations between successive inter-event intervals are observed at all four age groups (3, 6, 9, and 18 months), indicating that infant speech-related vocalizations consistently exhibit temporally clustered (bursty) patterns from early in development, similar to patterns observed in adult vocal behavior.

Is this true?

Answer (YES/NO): YES